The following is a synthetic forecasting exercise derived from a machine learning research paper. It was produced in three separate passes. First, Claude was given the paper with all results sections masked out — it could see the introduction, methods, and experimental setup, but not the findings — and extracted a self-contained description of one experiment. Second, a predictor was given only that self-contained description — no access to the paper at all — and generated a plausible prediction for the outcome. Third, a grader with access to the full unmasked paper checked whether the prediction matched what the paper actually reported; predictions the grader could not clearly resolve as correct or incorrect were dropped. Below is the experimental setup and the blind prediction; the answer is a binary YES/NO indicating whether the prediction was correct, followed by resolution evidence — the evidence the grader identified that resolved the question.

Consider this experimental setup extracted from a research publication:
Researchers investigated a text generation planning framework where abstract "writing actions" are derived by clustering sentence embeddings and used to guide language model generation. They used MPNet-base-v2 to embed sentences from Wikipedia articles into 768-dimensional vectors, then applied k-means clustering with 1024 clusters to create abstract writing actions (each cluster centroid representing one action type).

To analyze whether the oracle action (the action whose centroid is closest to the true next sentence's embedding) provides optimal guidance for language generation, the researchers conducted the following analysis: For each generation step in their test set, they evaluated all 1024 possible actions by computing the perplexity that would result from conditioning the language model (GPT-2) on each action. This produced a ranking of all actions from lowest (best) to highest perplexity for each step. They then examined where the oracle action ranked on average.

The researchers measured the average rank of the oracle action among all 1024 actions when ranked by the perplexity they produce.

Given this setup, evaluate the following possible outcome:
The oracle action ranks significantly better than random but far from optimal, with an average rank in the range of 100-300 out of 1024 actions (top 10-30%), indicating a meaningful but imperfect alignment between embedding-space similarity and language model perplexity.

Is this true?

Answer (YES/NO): NO